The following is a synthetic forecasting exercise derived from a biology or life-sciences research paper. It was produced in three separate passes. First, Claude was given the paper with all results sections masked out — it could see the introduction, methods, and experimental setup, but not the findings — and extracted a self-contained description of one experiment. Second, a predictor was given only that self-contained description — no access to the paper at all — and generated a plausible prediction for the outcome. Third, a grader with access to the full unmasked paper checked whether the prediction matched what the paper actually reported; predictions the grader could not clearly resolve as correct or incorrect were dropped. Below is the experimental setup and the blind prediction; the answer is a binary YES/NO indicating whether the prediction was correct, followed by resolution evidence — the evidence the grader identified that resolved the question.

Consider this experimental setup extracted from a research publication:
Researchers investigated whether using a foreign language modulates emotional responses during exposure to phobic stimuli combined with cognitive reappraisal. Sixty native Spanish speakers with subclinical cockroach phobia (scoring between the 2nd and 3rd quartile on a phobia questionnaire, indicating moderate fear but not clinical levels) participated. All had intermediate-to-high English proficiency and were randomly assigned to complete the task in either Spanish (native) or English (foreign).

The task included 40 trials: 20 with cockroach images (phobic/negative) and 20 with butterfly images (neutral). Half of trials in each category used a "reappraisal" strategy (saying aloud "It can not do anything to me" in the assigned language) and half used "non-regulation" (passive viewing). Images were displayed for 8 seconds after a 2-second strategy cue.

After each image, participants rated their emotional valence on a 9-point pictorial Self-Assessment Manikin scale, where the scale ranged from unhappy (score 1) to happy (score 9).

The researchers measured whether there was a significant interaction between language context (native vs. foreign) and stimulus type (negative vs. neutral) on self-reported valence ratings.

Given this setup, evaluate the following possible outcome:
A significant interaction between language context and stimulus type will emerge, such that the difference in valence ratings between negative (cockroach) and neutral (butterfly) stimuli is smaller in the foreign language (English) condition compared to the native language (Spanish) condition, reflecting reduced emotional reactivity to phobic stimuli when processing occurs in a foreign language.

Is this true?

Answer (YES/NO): NO